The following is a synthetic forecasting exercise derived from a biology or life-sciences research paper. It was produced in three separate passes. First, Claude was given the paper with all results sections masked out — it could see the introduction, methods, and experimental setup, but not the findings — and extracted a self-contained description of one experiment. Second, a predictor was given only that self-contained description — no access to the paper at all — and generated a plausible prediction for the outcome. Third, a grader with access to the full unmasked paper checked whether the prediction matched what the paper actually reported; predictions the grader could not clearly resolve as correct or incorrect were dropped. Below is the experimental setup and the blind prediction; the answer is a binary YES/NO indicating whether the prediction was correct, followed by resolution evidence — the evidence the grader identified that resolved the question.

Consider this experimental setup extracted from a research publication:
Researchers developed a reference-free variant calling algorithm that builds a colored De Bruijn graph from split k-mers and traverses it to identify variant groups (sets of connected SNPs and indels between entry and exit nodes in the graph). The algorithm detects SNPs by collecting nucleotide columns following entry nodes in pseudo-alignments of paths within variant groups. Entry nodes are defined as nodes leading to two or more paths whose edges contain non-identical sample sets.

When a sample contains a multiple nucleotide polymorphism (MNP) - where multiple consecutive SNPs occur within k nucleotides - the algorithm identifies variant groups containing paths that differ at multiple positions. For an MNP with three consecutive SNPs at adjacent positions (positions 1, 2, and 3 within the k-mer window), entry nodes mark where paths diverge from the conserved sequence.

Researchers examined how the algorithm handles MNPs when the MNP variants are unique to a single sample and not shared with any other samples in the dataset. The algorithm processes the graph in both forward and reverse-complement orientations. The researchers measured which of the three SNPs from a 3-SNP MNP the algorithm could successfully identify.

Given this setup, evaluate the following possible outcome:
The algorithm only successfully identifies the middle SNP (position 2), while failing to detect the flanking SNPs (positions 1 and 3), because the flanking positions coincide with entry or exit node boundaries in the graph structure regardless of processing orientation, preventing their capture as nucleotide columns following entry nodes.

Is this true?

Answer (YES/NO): NO